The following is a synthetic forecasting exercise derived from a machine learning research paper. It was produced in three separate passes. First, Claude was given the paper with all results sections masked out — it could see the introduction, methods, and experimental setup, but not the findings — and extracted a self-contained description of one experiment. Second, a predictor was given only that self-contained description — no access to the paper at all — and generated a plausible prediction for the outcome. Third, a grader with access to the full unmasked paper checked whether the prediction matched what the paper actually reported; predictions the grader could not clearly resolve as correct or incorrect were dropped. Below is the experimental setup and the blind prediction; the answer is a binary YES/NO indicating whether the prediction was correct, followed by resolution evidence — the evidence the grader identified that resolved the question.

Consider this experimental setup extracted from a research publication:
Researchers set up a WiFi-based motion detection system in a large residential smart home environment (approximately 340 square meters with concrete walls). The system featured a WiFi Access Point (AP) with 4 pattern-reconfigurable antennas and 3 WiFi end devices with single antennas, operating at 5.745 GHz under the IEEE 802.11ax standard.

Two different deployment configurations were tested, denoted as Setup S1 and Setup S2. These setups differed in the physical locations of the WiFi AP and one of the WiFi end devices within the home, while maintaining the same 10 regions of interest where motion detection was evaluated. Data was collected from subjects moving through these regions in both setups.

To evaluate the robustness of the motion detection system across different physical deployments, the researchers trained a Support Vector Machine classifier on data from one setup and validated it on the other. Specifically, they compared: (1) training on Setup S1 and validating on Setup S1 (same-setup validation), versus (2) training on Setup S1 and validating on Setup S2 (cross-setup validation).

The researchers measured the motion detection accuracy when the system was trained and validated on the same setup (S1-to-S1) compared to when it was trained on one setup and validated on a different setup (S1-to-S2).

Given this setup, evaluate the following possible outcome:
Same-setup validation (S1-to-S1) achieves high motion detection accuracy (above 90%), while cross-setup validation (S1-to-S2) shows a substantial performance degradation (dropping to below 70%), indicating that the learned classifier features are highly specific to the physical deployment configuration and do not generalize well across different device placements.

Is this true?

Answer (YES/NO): NO